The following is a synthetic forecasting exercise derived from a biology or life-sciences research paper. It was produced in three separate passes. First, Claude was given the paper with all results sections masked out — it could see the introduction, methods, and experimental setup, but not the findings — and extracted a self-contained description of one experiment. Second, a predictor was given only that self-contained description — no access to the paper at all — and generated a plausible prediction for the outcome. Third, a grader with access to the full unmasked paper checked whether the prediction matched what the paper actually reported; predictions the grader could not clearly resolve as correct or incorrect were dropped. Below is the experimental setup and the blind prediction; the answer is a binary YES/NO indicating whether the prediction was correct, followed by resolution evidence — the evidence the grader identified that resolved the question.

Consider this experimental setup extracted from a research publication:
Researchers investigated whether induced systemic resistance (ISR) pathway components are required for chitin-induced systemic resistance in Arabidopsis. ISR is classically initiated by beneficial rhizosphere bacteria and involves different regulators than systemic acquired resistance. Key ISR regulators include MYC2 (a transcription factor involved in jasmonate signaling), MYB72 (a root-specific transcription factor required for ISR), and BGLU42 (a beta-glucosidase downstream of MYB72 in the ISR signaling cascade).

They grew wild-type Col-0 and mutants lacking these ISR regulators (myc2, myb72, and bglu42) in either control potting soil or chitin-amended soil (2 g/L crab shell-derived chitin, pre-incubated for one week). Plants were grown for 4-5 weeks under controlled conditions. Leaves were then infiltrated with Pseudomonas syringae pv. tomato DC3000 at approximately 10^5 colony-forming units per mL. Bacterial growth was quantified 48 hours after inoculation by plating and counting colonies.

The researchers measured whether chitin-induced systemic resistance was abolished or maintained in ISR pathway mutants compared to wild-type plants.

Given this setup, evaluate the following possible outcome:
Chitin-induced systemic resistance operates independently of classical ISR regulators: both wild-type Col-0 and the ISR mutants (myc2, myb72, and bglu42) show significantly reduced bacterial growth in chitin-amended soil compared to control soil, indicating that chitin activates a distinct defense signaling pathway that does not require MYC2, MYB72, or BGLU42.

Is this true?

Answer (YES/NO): NO